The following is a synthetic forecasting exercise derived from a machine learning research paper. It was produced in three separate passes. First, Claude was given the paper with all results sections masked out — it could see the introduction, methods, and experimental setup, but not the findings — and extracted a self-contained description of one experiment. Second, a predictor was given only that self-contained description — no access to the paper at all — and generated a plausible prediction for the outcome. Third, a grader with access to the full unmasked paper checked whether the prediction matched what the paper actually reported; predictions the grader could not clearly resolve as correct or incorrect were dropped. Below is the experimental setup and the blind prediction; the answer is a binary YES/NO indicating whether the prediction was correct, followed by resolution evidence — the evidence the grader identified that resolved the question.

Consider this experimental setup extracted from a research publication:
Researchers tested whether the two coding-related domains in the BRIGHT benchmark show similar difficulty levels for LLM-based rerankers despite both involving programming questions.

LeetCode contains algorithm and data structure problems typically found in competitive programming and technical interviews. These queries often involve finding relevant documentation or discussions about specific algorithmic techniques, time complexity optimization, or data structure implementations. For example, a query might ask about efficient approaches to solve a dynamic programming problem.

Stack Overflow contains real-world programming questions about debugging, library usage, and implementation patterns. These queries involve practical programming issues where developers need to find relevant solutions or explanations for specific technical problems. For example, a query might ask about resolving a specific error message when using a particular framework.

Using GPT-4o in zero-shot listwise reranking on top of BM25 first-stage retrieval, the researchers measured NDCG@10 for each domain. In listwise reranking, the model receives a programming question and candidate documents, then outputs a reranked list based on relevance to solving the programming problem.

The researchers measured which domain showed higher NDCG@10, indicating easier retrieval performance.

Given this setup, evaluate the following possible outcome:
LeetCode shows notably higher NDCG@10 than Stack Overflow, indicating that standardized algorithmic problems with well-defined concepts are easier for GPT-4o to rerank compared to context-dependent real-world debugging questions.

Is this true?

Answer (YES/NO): NO